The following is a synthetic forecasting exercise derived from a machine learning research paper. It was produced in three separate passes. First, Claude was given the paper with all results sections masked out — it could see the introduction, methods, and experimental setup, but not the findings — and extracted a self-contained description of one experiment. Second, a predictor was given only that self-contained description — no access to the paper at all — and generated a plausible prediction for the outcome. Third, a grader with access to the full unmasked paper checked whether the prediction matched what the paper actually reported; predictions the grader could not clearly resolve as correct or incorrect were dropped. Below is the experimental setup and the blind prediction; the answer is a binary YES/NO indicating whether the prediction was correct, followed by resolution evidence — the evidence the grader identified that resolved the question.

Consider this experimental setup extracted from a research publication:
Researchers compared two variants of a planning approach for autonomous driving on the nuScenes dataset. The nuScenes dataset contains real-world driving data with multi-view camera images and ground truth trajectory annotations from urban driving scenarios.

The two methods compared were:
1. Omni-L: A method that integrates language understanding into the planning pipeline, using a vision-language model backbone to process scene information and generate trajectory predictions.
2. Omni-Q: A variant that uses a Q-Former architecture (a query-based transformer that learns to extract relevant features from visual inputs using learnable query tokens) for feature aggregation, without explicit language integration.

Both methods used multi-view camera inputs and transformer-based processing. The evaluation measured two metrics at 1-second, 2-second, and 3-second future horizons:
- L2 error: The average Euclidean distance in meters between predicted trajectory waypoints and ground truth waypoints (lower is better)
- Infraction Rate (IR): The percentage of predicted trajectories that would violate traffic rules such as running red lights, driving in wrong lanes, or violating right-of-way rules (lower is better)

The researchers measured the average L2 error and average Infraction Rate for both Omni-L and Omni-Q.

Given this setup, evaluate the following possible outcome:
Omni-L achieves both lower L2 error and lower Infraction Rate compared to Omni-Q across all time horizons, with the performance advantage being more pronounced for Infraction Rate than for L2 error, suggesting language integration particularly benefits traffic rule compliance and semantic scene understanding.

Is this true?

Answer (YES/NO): NO